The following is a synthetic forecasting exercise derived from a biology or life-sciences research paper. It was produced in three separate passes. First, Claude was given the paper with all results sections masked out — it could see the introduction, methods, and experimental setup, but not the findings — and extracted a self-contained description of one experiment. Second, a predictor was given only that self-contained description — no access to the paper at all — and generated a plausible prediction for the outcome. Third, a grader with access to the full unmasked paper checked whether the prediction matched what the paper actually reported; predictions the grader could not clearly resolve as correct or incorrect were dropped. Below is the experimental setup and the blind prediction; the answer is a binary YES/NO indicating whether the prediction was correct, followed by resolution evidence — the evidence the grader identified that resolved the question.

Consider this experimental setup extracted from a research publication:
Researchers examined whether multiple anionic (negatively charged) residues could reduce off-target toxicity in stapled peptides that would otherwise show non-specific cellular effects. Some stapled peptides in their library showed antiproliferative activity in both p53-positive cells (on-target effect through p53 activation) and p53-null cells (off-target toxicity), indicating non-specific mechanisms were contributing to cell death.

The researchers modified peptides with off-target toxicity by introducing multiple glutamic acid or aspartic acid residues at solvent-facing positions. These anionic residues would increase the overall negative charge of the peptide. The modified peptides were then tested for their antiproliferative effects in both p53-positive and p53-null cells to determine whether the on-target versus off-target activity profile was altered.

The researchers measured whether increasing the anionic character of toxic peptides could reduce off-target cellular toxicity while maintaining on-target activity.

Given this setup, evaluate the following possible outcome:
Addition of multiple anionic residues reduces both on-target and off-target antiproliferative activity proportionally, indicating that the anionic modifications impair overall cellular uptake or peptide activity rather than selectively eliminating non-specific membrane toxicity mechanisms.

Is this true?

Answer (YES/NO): NO